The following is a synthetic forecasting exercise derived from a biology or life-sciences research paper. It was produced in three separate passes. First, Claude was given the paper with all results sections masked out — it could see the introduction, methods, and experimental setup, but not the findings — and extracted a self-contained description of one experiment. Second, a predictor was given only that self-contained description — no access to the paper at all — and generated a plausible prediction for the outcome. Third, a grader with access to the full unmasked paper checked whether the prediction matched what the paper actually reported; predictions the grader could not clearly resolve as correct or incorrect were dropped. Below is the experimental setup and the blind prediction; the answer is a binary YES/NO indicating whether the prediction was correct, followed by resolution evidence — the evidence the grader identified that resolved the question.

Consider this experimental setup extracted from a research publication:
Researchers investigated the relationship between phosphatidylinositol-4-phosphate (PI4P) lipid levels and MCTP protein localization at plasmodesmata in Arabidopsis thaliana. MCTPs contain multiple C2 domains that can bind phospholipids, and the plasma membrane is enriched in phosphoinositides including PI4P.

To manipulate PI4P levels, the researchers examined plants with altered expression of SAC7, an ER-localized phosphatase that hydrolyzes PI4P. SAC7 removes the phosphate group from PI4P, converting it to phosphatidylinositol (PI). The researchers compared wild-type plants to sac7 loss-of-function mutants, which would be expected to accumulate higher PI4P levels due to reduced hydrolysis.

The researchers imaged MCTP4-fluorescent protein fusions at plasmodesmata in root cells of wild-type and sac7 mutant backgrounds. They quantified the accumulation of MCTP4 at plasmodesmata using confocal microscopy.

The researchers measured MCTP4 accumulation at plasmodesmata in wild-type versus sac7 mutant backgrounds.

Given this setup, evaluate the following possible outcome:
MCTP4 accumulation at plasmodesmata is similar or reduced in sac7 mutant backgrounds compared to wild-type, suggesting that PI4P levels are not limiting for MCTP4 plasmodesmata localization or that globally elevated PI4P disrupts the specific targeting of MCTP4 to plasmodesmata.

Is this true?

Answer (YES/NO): NO